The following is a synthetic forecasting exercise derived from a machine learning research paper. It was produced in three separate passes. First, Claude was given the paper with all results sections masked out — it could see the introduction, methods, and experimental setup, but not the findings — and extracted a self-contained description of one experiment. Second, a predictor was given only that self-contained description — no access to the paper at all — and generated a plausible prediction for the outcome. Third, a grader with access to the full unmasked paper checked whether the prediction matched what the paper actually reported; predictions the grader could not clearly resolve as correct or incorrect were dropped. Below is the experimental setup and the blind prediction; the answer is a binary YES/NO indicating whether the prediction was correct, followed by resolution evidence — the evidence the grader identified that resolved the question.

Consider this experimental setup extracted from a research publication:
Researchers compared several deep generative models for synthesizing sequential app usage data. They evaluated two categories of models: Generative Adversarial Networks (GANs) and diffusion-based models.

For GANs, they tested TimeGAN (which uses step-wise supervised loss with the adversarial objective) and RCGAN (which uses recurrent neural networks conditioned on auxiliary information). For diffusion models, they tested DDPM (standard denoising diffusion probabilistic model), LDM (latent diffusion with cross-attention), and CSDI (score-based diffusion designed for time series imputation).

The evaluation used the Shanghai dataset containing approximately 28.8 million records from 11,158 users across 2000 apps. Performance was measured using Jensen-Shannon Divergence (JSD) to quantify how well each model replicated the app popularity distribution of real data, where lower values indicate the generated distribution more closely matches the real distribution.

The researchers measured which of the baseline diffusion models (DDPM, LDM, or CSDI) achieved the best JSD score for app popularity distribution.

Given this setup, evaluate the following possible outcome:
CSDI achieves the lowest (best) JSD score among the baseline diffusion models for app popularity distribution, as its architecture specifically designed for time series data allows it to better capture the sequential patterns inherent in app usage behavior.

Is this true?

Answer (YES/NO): YES